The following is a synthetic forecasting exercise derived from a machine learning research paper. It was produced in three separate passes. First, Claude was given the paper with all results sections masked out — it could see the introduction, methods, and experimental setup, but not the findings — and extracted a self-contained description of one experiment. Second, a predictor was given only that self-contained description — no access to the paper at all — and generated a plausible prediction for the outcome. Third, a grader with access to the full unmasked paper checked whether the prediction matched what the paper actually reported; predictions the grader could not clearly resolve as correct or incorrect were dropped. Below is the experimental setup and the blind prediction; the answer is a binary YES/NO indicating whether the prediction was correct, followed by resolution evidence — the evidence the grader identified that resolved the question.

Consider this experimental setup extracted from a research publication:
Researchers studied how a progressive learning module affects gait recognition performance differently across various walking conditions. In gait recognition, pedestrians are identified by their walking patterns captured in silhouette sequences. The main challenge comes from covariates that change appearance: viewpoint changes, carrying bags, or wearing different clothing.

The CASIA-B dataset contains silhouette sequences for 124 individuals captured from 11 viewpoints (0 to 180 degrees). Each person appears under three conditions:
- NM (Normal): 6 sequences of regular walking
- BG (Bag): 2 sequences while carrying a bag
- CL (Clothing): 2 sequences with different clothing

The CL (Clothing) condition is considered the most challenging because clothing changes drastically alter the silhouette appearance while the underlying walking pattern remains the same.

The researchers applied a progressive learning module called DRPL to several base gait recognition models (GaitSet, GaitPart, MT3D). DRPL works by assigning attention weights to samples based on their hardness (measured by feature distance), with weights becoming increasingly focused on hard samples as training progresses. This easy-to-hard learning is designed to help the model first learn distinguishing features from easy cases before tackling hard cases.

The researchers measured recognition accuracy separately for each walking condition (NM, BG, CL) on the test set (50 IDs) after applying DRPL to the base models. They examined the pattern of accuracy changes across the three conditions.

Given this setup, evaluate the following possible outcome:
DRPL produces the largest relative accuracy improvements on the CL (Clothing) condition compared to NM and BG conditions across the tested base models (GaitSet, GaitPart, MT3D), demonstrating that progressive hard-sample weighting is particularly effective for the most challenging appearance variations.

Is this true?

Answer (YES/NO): YES